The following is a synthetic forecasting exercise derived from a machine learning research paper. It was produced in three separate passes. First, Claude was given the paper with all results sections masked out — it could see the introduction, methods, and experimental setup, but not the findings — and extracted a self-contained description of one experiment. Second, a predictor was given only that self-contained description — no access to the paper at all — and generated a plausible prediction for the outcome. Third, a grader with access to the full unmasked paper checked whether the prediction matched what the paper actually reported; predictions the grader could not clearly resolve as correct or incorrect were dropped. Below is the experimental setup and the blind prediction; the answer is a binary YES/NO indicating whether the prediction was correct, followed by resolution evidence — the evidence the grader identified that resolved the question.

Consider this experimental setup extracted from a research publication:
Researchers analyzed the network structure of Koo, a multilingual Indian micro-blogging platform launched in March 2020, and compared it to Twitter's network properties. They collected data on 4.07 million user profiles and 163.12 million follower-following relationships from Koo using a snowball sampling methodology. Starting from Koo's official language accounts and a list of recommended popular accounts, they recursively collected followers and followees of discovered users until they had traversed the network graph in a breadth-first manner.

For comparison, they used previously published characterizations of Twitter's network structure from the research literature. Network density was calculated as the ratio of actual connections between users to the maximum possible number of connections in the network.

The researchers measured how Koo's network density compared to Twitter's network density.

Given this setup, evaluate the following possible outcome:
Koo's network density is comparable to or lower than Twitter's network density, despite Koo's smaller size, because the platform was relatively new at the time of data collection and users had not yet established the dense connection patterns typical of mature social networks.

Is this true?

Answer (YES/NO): NO